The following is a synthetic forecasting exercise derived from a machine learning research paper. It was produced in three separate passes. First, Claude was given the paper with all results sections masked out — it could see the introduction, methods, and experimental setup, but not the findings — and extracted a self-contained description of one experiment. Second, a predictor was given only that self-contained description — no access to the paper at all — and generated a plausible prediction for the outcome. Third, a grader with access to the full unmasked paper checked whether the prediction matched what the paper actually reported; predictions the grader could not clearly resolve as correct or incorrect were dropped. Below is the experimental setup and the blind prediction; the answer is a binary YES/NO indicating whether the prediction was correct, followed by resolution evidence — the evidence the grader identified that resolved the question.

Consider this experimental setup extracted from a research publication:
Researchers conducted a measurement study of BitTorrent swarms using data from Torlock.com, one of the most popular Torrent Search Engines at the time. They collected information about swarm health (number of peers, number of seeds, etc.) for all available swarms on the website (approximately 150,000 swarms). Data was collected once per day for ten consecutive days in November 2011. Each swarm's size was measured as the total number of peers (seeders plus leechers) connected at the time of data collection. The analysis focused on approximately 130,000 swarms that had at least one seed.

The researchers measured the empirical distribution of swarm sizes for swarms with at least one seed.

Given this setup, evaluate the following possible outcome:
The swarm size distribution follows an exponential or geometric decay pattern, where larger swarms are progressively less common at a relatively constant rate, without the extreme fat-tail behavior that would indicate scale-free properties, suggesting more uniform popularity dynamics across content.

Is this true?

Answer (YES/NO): NO